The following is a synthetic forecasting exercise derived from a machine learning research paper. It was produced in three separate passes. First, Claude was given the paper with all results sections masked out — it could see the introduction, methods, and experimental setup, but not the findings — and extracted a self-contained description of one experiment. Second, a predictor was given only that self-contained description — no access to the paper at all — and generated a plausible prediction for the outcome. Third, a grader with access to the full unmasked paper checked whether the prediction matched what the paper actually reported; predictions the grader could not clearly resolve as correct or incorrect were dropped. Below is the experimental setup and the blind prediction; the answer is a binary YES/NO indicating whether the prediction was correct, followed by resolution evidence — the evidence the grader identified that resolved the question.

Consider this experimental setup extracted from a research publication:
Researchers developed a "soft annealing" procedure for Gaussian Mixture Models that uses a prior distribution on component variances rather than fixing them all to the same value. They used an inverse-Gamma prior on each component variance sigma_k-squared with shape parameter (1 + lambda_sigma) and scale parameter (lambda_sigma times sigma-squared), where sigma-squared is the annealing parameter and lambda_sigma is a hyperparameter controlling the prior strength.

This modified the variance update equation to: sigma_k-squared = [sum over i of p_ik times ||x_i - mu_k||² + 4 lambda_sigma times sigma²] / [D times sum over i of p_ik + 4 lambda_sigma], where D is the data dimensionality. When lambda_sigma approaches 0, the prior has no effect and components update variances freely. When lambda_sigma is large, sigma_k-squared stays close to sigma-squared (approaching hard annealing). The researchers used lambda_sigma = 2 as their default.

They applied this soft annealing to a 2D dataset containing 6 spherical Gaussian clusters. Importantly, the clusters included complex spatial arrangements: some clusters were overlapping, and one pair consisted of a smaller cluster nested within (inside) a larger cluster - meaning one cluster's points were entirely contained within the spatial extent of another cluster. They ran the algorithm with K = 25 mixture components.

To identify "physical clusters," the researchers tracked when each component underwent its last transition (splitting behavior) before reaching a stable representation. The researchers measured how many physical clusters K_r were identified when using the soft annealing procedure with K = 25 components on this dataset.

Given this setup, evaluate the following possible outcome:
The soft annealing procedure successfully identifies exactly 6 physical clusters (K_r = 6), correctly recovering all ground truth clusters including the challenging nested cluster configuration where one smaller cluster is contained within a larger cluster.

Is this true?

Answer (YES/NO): NO